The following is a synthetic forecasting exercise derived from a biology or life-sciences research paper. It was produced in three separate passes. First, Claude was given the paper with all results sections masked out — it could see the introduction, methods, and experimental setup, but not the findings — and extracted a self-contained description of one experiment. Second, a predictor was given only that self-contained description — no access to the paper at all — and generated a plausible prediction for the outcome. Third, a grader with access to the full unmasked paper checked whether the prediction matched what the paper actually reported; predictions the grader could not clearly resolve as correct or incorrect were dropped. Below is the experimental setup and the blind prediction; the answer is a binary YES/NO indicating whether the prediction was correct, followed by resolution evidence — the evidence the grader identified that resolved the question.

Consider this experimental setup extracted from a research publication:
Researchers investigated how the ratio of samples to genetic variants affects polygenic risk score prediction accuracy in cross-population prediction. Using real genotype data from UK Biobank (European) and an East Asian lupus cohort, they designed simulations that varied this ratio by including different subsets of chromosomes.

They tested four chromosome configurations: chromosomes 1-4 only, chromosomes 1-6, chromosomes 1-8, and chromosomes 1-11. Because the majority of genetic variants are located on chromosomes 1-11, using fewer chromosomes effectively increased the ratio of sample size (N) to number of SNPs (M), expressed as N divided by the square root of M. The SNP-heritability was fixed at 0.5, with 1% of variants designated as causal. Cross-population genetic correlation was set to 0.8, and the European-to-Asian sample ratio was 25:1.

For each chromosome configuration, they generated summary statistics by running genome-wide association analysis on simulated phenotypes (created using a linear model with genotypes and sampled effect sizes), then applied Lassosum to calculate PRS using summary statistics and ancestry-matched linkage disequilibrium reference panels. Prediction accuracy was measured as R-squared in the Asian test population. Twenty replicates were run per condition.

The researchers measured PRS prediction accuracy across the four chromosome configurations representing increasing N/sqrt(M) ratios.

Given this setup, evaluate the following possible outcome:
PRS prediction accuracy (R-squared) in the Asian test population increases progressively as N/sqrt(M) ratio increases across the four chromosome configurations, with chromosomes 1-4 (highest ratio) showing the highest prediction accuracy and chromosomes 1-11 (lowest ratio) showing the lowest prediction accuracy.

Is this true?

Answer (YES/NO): YES